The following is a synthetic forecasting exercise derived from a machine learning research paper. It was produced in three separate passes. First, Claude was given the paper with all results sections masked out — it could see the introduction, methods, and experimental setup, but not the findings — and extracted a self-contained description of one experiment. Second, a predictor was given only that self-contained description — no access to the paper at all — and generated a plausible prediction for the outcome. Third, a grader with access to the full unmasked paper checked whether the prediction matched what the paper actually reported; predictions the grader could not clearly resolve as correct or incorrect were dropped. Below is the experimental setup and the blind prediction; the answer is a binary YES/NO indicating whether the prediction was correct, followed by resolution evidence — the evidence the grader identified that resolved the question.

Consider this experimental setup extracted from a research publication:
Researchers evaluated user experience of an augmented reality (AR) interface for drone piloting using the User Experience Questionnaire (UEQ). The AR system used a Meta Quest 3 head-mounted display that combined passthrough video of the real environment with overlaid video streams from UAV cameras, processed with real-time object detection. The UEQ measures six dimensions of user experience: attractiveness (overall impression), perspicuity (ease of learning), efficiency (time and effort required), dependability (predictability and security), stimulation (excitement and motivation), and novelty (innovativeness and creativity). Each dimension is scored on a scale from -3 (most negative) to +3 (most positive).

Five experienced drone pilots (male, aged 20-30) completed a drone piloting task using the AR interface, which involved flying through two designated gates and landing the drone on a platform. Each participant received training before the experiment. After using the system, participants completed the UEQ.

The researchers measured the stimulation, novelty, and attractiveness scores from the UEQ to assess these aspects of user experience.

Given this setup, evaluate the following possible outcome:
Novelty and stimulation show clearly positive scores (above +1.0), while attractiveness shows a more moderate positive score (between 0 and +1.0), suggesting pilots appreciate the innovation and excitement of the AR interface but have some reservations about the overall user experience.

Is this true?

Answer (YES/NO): NO